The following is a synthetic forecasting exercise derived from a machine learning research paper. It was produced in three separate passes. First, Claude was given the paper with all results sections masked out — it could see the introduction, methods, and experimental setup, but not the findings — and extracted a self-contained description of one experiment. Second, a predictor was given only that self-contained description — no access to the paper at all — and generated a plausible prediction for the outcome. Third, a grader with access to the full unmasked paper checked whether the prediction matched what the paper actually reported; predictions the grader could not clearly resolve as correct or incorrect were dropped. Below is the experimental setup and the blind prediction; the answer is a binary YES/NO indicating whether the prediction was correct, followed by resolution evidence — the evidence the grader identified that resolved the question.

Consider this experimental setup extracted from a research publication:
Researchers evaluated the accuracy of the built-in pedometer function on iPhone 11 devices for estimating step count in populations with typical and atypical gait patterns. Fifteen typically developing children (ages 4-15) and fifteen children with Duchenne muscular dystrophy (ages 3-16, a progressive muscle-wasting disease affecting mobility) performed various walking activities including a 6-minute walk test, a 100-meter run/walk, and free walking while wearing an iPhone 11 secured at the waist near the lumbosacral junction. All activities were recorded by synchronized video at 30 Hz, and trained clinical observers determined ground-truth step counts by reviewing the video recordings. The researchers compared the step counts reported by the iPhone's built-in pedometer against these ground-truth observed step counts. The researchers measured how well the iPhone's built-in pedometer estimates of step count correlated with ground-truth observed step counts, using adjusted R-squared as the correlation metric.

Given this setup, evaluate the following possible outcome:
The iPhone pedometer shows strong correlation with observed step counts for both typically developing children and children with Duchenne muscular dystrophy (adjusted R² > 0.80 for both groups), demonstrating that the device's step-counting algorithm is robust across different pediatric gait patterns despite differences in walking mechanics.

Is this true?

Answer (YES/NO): NO